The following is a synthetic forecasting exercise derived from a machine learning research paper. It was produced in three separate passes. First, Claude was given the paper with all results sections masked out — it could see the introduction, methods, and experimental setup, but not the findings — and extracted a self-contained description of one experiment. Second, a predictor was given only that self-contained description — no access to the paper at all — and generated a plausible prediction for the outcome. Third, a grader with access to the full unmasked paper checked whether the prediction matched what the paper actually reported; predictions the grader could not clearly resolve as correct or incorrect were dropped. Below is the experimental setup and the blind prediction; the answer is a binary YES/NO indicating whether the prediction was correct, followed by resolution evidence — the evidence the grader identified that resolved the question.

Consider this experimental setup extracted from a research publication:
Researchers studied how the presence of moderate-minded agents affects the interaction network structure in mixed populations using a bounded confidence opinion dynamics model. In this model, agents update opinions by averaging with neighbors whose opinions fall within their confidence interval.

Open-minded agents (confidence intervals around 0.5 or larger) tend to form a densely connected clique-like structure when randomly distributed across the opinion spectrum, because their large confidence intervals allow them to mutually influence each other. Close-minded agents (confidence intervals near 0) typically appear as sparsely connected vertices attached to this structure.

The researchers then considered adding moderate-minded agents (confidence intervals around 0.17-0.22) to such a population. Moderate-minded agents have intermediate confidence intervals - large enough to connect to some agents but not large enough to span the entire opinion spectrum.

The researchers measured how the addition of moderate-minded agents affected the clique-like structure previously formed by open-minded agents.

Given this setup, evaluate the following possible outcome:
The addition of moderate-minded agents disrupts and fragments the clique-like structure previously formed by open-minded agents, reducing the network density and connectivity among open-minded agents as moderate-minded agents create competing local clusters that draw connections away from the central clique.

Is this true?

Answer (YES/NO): NO